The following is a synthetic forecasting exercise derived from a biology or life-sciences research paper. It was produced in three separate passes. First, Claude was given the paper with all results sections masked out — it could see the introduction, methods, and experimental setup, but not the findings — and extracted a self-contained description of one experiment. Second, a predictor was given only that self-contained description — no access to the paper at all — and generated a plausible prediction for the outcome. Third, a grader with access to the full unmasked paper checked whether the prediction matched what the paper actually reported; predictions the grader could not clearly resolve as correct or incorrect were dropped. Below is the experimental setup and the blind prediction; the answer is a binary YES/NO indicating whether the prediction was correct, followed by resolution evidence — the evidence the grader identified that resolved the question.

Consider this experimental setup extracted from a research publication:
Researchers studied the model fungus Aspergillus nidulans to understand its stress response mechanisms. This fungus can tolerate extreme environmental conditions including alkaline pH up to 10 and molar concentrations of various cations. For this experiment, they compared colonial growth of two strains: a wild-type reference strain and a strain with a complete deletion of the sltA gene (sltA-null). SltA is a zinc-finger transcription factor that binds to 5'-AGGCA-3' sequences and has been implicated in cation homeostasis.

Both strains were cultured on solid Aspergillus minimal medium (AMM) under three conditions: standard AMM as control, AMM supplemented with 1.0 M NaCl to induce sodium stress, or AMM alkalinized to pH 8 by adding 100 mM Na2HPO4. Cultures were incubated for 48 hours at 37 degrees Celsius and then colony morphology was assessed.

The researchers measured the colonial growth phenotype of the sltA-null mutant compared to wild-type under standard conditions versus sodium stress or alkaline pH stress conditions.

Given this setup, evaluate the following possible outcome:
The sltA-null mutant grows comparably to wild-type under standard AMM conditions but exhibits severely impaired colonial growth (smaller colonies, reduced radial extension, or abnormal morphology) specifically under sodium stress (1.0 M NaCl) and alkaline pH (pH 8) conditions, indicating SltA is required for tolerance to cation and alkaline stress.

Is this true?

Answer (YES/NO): NO